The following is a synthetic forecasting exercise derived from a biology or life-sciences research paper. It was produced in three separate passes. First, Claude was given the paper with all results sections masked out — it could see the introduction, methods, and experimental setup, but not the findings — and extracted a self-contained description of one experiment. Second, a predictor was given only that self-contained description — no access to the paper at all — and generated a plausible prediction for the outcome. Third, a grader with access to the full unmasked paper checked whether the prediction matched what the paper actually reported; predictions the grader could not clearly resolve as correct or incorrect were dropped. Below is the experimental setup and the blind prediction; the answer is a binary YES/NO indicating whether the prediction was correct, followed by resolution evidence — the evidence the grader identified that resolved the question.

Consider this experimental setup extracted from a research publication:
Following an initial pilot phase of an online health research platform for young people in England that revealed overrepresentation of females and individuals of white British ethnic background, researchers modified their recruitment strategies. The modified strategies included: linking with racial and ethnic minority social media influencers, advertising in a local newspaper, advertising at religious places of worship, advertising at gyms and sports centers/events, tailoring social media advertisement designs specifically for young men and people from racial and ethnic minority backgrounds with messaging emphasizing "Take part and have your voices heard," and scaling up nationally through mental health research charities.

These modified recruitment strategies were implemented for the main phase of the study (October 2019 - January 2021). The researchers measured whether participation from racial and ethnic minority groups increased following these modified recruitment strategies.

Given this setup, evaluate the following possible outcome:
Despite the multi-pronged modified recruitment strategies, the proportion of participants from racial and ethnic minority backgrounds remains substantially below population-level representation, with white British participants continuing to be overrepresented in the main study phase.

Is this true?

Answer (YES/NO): NO